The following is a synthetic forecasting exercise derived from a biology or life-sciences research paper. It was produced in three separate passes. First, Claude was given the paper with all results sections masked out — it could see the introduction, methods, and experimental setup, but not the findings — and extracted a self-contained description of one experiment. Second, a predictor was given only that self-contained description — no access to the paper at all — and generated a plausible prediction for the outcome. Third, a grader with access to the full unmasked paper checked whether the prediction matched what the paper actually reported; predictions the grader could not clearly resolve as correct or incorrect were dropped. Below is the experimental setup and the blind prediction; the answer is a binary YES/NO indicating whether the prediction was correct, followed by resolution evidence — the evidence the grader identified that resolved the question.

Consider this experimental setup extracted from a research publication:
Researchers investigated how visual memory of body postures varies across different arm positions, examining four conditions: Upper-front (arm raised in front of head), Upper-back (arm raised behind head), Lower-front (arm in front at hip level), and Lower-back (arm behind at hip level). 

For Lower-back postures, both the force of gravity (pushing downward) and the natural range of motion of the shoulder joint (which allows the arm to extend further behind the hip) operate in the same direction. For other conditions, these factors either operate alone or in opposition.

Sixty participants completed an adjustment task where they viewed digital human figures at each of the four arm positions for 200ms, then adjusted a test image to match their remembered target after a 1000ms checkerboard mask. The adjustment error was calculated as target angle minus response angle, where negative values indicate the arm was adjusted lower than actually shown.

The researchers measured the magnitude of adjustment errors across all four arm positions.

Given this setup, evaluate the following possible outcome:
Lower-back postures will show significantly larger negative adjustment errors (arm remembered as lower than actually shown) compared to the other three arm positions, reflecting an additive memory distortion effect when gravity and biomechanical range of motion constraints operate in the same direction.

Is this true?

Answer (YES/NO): NO